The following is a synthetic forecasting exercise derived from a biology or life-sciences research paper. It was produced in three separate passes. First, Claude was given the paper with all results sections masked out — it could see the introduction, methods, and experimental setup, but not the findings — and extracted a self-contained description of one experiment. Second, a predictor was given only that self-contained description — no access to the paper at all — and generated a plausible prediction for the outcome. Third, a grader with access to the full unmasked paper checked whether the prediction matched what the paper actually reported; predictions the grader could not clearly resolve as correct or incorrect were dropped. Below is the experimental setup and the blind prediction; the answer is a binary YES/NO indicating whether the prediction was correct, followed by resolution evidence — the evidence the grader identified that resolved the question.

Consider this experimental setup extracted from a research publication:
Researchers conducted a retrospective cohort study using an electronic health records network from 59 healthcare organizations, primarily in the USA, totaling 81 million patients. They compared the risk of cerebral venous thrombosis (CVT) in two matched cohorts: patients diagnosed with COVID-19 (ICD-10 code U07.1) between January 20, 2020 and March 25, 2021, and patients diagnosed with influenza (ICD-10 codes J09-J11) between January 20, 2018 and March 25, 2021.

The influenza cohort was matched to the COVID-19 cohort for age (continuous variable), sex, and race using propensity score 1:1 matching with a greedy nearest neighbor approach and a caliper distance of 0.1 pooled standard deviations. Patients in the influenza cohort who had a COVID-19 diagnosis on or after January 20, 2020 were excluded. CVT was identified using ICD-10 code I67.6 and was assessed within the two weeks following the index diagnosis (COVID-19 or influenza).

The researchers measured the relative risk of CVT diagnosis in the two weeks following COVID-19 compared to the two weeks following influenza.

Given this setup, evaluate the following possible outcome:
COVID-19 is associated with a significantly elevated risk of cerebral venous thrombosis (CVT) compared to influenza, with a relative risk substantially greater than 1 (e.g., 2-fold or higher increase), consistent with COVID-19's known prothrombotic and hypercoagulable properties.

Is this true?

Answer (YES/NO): YES